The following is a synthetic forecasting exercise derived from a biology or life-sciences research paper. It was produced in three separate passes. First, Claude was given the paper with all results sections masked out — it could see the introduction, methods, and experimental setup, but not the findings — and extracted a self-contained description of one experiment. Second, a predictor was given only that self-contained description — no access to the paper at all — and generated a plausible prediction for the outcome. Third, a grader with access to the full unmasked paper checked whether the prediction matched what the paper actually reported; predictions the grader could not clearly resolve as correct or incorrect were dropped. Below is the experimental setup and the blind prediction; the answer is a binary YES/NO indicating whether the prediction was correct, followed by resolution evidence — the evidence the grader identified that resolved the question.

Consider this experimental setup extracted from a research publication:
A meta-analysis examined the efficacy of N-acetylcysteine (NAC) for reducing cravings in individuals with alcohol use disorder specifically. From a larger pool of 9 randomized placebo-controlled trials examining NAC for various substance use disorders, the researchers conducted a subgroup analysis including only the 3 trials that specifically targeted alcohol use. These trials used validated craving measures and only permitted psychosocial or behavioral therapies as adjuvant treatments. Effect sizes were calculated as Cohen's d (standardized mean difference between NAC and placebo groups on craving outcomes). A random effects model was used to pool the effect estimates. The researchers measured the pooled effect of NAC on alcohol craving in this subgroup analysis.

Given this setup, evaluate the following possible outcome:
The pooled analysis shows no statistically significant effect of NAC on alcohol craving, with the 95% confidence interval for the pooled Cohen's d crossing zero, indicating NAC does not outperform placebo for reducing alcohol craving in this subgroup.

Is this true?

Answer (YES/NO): YES